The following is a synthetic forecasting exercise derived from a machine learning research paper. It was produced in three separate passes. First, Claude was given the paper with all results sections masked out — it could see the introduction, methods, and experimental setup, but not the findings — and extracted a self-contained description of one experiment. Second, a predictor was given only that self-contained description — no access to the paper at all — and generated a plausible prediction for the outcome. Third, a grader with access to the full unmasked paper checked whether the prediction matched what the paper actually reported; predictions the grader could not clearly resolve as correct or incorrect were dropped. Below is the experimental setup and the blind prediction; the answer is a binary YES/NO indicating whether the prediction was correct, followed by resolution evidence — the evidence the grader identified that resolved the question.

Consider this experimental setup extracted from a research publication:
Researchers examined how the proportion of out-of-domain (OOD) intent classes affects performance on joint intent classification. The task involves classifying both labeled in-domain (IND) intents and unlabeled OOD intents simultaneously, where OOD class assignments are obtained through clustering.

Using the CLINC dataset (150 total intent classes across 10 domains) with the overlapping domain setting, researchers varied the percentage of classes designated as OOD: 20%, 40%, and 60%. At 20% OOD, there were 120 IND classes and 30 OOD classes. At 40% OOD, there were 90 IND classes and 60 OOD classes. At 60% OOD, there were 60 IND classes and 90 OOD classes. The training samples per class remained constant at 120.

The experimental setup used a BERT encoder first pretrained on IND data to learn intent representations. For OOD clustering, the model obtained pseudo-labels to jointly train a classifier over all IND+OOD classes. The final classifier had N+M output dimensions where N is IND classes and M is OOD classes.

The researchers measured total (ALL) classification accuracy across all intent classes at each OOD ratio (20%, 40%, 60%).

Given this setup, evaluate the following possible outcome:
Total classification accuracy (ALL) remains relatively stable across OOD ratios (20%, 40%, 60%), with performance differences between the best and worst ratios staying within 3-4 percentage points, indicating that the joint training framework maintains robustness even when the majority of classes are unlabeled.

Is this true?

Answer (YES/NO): NO